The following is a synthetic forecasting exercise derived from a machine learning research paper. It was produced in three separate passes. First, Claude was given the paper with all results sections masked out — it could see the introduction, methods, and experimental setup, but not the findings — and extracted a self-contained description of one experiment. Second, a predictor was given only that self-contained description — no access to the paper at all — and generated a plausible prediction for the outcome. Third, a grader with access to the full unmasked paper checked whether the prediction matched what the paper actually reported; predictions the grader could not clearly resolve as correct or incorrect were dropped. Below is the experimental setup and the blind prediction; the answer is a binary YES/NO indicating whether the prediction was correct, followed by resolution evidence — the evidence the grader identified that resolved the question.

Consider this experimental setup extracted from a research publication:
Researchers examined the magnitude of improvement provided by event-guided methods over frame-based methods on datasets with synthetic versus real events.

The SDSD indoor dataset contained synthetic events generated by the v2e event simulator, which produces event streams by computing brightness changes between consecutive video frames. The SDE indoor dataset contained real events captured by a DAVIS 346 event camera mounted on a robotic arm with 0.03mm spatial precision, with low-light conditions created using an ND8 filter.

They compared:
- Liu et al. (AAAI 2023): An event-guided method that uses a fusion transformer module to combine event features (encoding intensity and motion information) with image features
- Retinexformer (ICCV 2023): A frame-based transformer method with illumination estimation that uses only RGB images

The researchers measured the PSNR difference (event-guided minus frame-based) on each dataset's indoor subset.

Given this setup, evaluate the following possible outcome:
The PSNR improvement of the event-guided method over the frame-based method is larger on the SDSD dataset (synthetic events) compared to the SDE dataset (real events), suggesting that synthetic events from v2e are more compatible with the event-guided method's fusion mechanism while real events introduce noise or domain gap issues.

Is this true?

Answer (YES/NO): YES